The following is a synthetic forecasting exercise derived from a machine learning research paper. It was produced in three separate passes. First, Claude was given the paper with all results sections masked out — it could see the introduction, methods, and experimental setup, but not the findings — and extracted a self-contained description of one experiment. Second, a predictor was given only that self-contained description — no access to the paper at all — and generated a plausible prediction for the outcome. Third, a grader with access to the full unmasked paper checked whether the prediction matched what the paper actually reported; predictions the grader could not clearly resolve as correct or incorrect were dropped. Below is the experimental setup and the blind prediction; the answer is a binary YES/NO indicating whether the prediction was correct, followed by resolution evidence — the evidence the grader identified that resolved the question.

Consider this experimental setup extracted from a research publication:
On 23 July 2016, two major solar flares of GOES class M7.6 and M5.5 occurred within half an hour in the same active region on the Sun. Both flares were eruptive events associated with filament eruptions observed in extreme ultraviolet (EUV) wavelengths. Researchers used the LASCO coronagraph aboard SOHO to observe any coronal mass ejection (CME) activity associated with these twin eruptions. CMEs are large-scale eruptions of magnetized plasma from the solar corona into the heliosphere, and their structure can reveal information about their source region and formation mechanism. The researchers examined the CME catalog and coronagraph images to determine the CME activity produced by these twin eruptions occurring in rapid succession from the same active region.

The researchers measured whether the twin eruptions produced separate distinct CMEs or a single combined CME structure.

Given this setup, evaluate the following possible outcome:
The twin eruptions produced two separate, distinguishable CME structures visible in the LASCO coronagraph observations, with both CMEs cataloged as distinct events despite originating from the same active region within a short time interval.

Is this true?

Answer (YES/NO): NO